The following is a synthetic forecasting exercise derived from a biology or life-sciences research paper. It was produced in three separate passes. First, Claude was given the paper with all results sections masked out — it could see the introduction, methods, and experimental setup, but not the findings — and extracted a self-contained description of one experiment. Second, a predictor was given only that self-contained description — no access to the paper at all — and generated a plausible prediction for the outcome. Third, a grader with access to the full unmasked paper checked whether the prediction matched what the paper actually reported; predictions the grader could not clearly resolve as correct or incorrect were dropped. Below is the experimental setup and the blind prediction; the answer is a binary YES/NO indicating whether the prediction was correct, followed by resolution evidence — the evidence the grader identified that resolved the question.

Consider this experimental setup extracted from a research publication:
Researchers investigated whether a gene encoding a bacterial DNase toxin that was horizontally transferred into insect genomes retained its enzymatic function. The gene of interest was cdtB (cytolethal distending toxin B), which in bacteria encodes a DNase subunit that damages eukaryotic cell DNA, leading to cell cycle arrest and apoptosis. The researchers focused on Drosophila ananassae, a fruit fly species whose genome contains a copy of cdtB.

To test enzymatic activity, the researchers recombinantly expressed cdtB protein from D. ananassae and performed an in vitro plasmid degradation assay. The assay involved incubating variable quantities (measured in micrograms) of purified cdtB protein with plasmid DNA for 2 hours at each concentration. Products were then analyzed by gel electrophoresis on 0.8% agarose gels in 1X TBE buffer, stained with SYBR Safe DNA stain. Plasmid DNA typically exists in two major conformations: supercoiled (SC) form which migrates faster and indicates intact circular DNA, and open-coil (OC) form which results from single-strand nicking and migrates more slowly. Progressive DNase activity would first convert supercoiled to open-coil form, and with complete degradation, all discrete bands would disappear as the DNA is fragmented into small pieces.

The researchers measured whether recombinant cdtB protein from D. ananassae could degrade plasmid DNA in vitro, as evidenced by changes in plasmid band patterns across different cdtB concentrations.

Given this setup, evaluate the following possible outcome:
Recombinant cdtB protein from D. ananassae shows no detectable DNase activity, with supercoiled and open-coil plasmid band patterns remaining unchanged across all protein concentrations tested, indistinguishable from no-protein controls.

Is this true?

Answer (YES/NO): NO